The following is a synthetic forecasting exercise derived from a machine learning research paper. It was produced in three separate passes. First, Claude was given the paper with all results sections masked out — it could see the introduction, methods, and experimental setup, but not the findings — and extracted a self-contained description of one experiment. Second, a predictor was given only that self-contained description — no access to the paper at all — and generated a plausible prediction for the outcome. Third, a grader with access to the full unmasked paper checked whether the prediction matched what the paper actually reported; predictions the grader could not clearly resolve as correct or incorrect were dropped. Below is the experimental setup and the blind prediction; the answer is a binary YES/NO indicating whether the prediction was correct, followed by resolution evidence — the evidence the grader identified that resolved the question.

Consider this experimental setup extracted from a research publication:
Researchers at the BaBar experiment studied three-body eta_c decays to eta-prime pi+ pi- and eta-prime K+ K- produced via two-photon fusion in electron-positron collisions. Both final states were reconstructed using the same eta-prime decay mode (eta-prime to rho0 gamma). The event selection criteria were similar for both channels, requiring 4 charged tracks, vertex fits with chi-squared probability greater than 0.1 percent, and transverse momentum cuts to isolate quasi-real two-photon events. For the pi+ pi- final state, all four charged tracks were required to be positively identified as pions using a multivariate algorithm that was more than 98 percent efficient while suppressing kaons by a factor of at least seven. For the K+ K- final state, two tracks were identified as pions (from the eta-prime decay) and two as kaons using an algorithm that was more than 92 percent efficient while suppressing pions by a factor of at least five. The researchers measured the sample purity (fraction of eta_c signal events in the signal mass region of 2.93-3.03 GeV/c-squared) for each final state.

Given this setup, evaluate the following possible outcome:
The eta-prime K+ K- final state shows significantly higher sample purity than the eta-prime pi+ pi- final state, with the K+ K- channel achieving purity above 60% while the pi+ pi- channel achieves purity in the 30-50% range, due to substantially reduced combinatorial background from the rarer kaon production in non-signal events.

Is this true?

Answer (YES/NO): NO